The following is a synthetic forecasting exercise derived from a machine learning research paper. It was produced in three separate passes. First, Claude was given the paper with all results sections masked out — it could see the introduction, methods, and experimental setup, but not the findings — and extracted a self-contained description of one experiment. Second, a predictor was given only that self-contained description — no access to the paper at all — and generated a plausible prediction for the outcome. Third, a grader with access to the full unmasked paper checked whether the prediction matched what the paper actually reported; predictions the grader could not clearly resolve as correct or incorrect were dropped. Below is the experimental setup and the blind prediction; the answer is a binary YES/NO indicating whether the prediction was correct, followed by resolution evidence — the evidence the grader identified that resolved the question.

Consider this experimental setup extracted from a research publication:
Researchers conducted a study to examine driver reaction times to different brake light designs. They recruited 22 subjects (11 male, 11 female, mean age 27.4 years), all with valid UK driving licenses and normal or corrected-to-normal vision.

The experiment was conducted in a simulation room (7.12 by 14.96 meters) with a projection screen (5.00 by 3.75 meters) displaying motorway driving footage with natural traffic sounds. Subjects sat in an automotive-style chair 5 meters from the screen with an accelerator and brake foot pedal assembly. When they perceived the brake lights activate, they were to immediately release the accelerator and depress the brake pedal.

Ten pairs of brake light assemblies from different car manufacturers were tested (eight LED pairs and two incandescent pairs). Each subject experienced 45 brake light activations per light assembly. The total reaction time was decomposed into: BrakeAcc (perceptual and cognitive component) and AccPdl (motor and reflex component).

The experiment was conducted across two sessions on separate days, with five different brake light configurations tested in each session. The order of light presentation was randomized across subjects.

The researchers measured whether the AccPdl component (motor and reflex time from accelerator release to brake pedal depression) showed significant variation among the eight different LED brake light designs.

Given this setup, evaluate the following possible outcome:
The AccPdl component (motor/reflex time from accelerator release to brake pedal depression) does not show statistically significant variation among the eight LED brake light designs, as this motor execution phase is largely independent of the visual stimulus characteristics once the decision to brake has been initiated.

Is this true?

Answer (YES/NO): NO